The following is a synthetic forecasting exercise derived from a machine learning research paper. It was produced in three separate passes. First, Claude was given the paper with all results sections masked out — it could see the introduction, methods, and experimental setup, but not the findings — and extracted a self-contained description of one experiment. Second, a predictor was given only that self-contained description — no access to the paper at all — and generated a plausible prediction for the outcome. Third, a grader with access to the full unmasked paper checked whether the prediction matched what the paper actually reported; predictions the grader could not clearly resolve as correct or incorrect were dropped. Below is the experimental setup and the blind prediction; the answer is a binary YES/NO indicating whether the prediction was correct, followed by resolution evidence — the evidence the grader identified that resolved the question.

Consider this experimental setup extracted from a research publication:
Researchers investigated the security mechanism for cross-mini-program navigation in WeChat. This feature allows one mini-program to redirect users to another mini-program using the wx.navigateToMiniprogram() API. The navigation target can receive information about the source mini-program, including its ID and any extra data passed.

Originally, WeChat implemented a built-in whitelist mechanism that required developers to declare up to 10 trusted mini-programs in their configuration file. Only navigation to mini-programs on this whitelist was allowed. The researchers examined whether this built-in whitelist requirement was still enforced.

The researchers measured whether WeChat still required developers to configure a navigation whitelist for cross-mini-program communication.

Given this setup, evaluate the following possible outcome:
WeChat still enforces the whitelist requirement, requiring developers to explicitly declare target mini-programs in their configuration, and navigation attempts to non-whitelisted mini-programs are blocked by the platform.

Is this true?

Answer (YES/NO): NO